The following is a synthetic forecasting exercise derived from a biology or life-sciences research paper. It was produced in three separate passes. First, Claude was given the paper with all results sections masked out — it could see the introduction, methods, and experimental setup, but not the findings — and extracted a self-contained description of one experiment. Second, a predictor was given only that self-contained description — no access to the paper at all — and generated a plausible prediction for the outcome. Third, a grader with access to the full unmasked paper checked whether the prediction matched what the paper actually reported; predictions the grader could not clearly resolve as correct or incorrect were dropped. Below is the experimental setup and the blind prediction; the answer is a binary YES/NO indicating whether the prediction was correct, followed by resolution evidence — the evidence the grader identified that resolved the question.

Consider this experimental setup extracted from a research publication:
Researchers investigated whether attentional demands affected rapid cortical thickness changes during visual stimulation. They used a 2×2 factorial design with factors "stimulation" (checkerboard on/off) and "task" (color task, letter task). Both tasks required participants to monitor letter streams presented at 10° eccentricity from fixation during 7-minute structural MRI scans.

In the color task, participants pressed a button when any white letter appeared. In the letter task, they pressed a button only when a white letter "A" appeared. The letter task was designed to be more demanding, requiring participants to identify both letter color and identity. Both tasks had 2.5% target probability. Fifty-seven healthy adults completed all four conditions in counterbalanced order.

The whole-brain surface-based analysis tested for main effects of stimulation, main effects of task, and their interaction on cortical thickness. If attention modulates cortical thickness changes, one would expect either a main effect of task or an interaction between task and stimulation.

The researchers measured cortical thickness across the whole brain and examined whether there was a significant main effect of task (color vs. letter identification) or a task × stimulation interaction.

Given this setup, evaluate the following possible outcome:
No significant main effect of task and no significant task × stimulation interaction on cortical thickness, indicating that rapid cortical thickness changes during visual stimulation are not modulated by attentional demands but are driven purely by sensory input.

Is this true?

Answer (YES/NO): YES